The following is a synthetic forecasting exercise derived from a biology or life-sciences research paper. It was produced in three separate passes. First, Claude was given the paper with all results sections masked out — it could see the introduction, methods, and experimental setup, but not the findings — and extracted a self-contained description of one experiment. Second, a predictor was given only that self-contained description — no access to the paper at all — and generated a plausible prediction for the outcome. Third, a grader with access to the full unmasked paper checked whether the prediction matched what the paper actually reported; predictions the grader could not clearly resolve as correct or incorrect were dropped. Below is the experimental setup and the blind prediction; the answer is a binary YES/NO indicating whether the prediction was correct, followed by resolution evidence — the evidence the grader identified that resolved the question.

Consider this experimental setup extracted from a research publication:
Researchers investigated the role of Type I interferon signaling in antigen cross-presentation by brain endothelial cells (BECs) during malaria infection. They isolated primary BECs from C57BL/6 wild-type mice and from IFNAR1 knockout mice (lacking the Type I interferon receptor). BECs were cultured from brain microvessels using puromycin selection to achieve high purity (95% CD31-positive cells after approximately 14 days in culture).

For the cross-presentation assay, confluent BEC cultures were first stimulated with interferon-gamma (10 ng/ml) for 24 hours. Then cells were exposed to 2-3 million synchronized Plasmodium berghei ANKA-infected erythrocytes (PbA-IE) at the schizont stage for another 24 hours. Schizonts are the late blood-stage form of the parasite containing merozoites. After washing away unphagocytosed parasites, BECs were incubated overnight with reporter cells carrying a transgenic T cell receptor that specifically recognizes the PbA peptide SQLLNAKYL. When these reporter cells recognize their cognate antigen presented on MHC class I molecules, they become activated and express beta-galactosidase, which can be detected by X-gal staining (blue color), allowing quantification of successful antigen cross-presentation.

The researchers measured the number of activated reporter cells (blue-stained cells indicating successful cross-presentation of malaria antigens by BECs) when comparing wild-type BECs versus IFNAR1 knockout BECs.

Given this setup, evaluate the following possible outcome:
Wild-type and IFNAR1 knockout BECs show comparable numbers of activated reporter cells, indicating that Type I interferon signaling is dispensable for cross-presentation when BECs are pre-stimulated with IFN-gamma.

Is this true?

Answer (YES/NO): NO